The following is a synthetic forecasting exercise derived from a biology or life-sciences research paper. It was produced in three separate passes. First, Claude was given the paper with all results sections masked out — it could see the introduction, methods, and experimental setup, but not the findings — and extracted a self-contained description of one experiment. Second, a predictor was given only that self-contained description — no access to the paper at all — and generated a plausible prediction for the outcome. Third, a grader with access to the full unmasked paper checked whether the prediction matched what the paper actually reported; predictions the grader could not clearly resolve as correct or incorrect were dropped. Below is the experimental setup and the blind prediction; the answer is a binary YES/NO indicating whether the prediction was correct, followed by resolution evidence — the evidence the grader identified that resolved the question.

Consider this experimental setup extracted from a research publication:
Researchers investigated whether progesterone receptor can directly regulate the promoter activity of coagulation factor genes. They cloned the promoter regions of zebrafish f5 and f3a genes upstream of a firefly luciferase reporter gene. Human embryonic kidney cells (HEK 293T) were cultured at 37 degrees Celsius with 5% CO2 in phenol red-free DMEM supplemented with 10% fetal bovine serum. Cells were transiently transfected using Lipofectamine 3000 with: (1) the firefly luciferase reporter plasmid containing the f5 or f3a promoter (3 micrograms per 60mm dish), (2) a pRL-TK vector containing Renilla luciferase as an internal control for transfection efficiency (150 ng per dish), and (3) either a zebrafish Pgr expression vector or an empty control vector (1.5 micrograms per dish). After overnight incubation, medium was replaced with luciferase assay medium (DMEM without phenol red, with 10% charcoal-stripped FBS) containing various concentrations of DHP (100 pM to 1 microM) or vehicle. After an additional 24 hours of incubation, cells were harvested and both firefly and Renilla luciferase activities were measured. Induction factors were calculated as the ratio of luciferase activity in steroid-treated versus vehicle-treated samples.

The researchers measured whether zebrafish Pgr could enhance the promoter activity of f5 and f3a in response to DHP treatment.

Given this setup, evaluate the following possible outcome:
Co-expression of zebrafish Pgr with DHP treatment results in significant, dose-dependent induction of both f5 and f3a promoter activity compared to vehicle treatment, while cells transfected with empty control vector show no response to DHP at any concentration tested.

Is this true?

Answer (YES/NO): YES